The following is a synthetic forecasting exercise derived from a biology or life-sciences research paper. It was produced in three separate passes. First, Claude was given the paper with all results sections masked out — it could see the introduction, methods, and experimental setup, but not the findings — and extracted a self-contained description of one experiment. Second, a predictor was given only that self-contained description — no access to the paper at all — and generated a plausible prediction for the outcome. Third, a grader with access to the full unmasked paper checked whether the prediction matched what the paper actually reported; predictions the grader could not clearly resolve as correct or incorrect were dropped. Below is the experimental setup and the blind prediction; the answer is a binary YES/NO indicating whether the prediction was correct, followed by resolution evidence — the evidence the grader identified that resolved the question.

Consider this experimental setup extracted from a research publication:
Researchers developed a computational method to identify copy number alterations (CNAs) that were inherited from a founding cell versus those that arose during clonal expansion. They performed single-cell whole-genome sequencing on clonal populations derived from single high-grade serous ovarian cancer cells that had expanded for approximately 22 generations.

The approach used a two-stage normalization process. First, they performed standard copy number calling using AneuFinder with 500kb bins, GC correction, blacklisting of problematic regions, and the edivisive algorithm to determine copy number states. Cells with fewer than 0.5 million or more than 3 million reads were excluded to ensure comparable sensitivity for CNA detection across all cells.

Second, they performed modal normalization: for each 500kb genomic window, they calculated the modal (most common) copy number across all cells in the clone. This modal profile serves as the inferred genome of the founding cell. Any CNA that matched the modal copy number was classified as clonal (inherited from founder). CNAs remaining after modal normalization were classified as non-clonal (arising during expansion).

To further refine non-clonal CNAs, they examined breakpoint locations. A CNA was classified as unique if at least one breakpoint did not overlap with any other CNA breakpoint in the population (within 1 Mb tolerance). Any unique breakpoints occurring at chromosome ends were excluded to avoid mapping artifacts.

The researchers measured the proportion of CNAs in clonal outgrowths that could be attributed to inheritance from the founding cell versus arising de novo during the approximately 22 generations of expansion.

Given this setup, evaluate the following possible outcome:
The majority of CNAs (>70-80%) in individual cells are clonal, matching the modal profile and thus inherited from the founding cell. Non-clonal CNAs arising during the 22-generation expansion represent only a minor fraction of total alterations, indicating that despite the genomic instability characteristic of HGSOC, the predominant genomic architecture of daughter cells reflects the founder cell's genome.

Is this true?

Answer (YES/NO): NO